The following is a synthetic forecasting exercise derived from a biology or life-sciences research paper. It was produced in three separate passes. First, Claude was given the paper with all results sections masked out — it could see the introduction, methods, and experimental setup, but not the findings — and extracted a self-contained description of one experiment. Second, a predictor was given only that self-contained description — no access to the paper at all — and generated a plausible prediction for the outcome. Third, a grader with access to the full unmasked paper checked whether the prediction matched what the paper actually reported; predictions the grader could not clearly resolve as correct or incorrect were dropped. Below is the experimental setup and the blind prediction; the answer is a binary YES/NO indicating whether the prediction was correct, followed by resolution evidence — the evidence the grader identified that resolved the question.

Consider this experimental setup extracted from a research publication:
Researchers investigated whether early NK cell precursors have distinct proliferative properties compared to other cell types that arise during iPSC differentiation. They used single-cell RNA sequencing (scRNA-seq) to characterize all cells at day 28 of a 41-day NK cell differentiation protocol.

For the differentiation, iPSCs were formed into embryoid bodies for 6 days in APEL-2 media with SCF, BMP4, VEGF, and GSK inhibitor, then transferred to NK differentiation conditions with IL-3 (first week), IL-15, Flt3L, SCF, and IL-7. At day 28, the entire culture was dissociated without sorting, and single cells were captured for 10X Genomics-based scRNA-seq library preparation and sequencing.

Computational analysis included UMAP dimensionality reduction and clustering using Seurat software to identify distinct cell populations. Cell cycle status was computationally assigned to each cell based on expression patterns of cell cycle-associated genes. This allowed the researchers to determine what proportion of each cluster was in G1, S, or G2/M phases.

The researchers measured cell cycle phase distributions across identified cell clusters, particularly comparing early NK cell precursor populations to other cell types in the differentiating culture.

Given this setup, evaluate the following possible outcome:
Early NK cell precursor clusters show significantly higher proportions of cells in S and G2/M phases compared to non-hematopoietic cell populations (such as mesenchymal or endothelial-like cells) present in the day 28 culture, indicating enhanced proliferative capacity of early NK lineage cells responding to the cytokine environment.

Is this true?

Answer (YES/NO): YES